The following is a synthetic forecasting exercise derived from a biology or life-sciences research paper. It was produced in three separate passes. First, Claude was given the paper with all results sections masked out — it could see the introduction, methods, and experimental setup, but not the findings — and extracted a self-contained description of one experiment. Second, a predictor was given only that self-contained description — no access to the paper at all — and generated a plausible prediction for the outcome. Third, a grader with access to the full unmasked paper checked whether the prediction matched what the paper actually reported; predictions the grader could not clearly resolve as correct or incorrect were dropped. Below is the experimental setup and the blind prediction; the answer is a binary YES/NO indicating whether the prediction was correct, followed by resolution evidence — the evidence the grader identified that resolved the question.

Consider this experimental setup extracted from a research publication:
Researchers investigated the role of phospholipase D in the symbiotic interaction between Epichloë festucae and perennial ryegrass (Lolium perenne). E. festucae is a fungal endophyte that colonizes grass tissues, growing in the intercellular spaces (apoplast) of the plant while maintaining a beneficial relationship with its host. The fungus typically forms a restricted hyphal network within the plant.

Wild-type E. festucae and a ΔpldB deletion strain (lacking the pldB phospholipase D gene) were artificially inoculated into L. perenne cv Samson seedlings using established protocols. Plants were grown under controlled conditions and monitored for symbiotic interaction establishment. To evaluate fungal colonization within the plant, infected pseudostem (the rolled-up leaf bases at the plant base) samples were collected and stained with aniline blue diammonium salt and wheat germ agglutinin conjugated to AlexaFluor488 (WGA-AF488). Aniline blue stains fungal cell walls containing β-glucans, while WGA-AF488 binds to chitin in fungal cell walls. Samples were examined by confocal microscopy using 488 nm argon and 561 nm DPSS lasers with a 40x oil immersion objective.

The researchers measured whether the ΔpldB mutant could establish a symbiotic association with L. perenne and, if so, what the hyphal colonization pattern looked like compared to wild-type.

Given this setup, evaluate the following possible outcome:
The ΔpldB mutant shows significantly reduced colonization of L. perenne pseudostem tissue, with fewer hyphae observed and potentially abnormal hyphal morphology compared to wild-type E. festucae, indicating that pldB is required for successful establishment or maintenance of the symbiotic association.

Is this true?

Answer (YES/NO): NO